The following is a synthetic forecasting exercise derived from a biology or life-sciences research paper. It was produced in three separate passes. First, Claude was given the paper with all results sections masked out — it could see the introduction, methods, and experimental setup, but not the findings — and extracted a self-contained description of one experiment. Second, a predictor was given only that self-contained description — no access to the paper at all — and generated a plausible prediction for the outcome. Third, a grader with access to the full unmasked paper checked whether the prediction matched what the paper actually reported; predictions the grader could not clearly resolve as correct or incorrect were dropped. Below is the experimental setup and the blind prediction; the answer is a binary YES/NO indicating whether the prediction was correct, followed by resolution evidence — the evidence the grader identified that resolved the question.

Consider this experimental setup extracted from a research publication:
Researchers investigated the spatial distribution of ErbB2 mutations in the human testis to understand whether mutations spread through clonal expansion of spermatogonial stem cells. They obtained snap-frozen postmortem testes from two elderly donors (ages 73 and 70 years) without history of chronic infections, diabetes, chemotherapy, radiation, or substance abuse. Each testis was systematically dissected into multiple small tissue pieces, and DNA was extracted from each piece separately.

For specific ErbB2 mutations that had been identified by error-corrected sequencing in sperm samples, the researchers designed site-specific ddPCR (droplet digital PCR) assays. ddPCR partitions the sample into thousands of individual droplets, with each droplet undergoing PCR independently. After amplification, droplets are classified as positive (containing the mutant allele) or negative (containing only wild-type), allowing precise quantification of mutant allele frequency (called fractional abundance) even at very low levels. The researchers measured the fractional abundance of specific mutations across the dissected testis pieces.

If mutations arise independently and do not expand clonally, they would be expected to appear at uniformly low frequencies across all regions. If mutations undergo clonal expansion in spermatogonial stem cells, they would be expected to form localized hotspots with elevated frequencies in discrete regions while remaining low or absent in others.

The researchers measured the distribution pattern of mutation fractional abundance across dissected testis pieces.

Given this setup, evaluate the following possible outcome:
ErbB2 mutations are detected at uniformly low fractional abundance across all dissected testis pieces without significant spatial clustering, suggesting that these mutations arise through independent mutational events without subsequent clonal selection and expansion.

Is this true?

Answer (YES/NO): NO